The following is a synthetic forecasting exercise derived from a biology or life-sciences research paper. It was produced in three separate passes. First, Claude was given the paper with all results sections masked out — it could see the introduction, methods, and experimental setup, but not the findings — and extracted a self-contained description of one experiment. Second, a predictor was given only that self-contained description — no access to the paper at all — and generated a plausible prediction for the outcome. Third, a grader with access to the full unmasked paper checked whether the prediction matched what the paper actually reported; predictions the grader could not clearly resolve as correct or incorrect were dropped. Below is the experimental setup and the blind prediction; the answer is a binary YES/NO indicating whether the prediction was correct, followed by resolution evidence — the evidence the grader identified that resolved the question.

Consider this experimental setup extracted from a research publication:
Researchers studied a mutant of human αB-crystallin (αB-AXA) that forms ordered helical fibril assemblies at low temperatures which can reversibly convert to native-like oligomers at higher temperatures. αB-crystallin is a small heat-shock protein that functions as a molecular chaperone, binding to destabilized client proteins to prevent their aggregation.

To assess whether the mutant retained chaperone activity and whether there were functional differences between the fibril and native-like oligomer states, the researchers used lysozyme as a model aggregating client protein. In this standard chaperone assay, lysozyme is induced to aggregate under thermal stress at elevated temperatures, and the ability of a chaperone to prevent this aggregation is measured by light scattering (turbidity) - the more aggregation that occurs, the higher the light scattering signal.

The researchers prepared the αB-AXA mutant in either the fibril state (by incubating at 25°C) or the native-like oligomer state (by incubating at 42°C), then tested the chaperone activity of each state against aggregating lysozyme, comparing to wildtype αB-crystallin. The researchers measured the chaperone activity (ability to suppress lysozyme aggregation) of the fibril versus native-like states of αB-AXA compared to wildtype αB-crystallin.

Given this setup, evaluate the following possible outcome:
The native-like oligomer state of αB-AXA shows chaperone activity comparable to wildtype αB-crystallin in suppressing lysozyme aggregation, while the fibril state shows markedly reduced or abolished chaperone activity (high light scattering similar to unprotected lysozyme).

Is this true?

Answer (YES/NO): NO